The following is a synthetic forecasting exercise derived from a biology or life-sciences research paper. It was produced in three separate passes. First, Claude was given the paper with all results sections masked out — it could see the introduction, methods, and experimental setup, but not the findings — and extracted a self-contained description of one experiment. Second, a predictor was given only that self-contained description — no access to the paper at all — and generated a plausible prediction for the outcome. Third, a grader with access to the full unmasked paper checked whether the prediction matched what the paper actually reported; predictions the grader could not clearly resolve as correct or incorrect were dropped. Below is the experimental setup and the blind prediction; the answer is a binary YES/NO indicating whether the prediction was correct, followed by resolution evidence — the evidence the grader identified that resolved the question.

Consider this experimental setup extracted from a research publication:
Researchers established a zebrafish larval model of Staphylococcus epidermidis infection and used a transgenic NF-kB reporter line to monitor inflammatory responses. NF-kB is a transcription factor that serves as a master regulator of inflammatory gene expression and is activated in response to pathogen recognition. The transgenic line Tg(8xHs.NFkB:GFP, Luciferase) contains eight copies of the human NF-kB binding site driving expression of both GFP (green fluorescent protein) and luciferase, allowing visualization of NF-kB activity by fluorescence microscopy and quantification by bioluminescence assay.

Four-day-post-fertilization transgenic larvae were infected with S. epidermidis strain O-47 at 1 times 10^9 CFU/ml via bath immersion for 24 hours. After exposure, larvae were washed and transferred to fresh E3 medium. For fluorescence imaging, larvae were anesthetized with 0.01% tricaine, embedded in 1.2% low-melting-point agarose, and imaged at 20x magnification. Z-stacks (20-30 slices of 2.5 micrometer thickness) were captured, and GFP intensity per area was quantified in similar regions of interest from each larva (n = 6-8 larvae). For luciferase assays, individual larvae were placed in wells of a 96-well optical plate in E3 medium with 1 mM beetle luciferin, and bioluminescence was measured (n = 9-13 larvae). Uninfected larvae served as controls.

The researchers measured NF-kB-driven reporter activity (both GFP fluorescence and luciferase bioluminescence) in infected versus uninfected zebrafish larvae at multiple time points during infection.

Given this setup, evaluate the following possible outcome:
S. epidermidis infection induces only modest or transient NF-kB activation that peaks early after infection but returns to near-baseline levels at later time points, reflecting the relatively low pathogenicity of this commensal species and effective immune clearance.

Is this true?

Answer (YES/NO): NO